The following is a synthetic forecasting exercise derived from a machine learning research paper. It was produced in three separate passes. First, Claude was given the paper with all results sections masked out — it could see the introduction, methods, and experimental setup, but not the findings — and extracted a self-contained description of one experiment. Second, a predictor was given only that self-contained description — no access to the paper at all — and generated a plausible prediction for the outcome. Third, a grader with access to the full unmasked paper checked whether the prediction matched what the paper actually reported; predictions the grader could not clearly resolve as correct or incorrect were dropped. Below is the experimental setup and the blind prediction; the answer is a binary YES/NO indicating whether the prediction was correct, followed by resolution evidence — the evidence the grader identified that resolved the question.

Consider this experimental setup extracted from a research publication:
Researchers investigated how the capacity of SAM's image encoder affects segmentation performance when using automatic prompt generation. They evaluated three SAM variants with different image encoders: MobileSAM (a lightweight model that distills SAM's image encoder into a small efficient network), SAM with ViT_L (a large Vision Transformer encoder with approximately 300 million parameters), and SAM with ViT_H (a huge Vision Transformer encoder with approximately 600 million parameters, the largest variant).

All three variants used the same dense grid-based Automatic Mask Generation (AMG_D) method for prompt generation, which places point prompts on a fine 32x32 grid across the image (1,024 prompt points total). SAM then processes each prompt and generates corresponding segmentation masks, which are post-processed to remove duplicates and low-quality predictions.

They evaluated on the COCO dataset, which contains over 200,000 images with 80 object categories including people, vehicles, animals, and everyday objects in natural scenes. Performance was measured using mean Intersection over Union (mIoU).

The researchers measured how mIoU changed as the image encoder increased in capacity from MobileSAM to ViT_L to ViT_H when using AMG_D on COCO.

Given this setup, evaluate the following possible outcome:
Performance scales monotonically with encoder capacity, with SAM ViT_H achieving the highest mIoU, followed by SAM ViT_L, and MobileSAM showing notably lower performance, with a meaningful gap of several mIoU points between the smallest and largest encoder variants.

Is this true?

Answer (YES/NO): YES